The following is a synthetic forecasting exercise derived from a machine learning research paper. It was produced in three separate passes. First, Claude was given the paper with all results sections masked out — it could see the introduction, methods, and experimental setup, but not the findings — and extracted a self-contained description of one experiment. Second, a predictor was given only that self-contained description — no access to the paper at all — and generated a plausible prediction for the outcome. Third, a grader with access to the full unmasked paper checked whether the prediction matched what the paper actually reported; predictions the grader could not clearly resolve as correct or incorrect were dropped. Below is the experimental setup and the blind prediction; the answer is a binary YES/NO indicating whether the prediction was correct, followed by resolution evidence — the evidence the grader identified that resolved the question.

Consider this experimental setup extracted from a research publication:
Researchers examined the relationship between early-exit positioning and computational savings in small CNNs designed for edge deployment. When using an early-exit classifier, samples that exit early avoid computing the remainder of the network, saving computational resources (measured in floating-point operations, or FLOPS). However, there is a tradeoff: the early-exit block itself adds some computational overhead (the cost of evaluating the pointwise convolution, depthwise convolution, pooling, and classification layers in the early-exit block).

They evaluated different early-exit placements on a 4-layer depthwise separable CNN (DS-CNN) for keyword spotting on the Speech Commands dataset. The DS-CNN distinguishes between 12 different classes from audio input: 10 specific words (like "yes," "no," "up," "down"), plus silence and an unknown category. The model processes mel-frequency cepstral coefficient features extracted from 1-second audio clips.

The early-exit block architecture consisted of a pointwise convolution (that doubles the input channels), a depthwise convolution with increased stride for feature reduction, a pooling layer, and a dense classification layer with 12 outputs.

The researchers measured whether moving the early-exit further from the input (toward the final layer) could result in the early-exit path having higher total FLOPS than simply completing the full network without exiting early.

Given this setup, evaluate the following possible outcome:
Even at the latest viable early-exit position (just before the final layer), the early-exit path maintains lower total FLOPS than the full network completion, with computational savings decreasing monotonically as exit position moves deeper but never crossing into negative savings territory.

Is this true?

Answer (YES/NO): NO